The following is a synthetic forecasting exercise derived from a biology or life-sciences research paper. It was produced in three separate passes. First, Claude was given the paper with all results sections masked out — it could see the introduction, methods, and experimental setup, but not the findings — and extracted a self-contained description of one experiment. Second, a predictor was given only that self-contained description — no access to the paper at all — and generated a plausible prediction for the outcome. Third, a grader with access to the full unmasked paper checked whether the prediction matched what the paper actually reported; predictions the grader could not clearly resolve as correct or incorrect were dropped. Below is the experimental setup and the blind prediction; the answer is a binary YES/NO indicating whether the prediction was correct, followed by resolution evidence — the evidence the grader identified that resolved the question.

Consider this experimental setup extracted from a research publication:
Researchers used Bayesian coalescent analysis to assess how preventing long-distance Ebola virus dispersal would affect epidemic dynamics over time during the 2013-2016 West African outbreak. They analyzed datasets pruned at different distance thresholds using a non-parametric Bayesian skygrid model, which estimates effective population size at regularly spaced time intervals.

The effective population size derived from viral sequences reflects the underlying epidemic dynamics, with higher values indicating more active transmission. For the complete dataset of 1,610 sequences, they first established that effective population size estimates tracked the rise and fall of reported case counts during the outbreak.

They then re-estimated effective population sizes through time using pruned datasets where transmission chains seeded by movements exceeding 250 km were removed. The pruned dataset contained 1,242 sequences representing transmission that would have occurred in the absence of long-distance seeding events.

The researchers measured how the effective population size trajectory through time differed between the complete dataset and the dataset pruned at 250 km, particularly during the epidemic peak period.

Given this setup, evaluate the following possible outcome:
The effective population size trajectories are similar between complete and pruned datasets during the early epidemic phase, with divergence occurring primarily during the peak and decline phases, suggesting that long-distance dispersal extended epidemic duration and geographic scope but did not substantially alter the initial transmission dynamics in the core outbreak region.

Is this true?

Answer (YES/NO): NO